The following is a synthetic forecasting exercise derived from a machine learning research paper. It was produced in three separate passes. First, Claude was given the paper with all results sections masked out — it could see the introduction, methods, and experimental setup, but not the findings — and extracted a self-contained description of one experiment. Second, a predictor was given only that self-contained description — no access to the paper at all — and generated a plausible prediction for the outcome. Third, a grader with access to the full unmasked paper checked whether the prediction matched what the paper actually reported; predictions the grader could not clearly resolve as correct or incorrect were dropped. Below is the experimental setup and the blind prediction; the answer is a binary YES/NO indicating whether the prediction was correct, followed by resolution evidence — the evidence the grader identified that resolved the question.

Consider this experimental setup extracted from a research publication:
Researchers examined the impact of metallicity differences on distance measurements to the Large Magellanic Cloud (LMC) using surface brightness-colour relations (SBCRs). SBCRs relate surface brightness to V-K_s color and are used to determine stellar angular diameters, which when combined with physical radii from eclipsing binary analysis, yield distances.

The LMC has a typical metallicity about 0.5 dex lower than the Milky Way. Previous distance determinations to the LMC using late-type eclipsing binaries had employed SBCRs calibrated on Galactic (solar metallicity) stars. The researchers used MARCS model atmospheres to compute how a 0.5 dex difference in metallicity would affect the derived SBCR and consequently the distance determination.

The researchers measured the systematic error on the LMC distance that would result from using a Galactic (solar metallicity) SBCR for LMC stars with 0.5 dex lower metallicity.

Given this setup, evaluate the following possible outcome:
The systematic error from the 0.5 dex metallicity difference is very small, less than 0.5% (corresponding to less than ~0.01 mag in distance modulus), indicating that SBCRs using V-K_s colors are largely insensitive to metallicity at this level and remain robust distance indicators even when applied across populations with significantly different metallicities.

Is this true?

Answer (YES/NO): YES